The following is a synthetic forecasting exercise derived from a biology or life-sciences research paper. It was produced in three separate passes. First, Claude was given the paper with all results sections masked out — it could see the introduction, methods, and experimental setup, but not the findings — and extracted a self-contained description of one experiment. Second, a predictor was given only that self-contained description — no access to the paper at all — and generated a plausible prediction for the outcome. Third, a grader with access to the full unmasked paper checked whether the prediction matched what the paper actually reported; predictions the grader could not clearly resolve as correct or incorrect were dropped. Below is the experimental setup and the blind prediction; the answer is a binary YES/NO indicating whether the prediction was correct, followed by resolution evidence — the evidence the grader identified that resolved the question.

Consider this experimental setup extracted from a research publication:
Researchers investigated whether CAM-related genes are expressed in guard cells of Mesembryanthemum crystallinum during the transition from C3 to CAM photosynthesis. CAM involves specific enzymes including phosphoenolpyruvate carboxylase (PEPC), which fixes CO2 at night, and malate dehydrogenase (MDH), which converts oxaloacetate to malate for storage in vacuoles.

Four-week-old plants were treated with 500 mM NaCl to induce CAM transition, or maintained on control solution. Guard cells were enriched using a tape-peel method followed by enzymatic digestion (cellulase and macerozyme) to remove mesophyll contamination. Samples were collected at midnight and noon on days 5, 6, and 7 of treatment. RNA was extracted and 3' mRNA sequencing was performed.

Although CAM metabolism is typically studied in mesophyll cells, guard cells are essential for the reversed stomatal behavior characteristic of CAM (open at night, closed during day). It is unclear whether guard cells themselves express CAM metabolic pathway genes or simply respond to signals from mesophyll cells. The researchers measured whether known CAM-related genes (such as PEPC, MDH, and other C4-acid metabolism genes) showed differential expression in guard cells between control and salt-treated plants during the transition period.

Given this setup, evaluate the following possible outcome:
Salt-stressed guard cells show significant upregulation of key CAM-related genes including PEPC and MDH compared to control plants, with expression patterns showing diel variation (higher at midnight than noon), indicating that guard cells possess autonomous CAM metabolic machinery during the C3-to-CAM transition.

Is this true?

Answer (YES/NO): NO